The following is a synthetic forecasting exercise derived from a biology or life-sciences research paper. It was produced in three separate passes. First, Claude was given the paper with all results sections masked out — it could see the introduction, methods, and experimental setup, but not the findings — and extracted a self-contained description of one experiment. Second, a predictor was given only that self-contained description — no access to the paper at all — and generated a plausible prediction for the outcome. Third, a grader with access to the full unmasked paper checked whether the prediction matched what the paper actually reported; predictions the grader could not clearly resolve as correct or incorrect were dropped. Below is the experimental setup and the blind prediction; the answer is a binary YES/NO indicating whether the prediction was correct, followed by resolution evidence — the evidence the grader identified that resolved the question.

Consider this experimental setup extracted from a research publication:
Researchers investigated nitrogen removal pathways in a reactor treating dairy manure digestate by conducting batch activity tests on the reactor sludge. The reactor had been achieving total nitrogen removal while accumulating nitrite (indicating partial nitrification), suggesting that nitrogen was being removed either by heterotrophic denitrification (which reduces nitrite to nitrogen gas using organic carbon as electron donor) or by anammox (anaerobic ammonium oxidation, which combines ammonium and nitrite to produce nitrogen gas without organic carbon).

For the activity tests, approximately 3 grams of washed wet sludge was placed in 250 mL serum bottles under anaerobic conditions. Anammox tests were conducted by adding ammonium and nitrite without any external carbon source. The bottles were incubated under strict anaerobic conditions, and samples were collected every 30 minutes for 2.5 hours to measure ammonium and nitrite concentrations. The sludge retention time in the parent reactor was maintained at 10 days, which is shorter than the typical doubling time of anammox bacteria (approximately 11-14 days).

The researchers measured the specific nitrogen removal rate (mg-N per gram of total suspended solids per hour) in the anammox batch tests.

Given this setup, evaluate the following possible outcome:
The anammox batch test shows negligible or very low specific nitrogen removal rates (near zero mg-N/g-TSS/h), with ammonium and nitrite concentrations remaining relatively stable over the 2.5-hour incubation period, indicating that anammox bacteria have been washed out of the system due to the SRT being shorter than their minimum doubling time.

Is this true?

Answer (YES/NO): NO